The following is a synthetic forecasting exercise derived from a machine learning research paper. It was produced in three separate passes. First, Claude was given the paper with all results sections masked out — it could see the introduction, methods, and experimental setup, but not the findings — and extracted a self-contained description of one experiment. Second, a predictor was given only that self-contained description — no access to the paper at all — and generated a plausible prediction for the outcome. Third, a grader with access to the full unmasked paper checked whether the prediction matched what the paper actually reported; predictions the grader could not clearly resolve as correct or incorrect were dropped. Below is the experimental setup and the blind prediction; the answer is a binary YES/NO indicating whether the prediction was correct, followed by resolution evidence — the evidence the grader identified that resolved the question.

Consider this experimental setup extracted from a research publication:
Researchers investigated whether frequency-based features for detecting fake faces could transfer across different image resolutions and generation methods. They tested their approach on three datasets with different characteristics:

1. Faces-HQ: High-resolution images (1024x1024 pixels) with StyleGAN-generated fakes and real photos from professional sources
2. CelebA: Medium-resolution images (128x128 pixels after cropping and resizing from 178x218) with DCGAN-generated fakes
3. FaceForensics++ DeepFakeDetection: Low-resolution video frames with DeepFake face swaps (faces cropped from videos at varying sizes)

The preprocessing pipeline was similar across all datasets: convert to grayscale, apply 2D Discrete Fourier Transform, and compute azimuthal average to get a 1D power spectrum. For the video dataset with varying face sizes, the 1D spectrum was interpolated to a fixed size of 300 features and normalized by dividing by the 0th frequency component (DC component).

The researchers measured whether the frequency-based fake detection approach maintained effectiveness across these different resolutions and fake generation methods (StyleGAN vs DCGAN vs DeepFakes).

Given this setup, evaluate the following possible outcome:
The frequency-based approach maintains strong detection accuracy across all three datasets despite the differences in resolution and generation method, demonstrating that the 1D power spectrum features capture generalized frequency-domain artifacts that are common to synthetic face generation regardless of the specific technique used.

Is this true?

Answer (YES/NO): YES